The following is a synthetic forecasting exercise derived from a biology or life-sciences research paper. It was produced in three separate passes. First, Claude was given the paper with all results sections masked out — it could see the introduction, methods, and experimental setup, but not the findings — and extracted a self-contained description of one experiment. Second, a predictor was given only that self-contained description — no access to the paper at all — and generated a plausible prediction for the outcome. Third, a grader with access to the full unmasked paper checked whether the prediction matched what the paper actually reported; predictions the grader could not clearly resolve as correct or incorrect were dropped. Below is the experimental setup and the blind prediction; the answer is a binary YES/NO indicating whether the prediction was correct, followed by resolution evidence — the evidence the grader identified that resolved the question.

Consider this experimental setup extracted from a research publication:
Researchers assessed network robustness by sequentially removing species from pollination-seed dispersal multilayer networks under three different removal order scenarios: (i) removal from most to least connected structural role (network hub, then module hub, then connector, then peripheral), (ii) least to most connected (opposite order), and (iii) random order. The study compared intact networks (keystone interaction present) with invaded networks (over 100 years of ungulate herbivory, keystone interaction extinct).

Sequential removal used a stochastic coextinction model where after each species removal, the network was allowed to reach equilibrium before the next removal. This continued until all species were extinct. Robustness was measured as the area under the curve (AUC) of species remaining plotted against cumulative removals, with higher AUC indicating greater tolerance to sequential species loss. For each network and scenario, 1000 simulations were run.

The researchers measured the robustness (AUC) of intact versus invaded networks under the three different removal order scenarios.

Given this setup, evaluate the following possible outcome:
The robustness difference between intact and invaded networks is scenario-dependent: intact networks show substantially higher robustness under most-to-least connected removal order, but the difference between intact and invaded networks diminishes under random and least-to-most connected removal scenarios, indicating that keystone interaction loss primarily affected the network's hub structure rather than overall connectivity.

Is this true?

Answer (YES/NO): NO